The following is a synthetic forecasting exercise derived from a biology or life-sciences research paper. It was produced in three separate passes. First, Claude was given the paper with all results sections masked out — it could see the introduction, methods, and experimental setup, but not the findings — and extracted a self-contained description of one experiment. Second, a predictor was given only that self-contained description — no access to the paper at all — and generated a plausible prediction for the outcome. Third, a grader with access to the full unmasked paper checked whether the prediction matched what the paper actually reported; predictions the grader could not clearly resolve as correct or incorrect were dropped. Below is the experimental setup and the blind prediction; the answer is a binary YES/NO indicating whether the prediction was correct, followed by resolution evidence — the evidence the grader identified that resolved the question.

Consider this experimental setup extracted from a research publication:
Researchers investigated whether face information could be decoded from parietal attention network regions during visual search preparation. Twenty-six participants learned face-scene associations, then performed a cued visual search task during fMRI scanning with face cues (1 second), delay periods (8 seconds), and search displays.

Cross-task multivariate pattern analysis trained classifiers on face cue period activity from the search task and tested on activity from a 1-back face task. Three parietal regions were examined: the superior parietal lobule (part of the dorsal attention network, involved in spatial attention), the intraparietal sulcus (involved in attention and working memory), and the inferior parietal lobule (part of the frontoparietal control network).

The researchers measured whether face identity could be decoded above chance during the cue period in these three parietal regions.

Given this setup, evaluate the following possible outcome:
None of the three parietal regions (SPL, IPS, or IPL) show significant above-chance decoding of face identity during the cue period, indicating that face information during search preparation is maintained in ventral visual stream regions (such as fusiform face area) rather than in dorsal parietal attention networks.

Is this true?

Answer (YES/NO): NO